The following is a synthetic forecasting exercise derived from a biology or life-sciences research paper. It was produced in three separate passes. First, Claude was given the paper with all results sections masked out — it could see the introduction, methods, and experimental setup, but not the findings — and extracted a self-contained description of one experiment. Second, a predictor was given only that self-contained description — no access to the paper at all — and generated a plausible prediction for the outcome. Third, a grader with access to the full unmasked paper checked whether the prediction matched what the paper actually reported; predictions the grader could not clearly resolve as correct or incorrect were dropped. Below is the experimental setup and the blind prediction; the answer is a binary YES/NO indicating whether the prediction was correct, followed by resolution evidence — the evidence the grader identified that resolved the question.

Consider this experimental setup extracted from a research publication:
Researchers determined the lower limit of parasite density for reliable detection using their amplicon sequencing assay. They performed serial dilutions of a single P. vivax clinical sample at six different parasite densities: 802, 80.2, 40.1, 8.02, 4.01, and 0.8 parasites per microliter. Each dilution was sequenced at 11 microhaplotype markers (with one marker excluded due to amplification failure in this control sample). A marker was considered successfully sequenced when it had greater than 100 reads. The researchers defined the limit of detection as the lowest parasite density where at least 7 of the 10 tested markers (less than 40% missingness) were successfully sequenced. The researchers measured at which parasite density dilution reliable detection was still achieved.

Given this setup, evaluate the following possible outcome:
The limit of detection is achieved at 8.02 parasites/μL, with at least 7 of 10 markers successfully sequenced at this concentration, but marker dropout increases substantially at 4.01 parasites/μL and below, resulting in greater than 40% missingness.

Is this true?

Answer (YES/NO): NO